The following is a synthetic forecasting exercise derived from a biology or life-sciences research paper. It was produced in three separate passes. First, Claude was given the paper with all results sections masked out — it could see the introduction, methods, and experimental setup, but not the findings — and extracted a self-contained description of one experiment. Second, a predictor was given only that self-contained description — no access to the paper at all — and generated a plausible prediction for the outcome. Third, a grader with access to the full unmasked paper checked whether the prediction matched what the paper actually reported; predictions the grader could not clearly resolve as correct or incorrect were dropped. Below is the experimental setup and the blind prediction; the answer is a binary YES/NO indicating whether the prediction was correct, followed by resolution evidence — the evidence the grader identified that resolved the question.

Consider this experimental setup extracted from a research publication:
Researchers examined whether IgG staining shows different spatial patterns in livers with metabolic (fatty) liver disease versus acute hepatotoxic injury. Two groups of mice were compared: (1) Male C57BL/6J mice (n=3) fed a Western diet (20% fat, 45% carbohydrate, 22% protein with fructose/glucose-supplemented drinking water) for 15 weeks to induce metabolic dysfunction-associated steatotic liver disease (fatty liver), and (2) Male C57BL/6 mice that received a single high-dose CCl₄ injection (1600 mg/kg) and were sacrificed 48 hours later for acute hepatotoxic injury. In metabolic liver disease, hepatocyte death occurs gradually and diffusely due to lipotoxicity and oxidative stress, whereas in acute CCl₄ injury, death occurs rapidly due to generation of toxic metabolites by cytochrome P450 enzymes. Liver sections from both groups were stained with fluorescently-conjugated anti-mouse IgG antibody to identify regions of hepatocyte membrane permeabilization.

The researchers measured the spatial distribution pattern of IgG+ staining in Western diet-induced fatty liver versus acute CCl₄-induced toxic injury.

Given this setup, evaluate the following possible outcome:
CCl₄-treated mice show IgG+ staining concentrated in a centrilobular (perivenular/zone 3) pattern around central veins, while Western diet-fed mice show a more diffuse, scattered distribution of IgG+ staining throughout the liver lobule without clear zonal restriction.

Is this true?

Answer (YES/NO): YES